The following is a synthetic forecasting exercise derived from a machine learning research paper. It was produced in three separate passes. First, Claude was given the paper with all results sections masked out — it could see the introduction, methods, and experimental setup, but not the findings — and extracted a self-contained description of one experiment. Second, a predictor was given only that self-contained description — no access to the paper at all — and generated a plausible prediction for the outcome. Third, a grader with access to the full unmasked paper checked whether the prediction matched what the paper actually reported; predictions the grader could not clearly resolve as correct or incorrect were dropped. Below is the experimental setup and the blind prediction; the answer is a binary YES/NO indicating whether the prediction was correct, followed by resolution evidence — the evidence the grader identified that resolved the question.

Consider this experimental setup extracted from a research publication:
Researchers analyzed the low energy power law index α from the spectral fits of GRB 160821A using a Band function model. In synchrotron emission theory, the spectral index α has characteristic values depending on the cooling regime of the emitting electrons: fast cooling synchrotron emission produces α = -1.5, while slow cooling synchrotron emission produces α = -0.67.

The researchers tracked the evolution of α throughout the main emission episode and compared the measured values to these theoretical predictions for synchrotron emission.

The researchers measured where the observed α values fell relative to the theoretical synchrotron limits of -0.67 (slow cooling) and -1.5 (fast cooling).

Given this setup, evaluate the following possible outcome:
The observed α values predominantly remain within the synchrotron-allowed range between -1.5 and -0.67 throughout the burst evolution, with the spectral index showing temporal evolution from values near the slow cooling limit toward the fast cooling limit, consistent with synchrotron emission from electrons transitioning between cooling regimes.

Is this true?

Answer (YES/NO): NO